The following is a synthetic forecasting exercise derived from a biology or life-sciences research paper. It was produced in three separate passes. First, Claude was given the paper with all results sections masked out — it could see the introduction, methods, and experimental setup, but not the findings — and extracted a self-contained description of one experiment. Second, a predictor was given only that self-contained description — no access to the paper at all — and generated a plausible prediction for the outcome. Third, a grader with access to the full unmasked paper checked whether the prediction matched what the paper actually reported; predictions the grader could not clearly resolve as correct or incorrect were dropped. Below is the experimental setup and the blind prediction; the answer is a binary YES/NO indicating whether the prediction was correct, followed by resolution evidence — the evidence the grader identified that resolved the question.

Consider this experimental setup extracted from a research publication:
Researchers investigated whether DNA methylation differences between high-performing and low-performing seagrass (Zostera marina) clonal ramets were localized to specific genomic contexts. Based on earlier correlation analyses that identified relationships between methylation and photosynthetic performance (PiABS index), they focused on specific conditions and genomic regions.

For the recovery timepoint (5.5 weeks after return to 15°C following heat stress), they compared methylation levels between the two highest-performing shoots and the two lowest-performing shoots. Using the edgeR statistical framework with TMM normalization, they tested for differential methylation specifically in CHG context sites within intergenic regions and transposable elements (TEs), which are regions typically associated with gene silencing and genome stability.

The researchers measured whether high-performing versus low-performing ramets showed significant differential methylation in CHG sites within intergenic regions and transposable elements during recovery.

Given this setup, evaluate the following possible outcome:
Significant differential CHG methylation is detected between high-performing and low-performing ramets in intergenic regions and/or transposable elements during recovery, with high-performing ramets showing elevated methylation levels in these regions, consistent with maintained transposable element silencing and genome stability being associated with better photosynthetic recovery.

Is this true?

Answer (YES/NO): NO